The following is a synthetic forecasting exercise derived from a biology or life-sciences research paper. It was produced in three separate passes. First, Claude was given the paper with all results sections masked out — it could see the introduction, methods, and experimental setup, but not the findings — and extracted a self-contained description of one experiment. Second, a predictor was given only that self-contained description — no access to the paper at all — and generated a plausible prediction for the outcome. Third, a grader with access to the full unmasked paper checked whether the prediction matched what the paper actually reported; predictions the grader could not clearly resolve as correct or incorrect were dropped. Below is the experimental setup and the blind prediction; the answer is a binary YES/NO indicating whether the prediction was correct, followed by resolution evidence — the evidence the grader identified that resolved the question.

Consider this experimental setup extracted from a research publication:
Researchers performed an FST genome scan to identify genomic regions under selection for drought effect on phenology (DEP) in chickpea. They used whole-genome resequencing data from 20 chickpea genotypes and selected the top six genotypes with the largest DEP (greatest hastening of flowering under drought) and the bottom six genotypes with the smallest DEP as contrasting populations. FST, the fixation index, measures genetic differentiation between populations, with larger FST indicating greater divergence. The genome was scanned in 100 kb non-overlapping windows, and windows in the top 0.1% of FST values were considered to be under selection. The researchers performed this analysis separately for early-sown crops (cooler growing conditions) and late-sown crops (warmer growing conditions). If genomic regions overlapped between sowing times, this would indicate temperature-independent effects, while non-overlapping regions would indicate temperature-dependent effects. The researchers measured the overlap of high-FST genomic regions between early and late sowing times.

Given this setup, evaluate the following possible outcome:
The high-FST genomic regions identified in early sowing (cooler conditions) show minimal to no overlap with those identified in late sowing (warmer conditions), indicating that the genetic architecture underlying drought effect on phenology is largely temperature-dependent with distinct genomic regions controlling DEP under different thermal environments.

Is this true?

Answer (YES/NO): NO